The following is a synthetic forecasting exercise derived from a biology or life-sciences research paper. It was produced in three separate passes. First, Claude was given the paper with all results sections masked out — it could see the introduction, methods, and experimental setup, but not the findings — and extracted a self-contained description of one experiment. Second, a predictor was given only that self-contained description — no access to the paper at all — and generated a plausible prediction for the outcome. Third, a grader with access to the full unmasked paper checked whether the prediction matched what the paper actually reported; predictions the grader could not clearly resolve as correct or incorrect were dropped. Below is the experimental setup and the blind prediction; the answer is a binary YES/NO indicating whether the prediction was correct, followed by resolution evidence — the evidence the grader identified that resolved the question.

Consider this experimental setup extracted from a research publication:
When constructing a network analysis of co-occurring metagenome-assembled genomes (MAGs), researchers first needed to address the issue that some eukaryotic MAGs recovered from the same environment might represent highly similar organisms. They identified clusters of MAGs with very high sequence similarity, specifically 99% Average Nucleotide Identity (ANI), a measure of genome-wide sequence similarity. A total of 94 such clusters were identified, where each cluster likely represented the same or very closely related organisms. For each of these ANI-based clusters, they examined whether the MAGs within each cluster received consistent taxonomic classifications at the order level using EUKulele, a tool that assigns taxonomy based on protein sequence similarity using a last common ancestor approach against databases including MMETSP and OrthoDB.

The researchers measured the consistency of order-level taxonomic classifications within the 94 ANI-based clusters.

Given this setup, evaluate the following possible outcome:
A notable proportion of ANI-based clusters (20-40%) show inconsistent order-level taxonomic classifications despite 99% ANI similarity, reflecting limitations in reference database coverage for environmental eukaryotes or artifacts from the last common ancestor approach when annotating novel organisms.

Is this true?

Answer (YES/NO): NO